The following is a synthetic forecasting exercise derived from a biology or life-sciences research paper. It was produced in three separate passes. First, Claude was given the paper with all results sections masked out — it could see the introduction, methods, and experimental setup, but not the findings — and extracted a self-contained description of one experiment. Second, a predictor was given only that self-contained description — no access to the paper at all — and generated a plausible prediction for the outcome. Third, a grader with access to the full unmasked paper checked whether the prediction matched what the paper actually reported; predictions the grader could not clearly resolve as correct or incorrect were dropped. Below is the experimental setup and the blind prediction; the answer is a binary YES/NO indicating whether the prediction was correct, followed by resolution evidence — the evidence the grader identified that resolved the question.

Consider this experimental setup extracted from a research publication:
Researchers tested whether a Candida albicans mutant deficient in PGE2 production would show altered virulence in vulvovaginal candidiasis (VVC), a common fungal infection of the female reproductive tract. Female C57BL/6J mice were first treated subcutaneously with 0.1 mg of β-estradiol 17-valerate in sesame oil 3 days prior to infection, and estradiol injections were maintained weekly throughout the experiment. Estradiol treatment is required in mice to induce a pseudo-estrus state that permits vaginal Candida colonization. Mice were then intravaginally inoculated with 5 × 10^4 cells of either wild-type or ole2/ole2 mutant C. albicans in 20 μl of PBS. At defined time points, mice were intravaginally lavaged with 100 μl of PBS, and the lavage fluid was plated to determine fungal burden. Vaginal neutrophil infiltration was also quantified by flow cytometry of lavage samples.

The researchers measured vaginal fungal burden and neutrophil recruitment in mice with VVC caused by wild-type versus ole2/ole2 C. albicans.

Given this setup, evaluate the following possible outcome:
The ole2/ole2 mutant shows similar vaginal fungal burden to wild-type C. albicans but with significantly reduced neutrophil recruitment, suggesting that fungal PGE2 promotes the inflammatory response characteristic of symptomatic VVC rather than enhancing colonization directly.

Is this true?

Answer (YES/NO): NO